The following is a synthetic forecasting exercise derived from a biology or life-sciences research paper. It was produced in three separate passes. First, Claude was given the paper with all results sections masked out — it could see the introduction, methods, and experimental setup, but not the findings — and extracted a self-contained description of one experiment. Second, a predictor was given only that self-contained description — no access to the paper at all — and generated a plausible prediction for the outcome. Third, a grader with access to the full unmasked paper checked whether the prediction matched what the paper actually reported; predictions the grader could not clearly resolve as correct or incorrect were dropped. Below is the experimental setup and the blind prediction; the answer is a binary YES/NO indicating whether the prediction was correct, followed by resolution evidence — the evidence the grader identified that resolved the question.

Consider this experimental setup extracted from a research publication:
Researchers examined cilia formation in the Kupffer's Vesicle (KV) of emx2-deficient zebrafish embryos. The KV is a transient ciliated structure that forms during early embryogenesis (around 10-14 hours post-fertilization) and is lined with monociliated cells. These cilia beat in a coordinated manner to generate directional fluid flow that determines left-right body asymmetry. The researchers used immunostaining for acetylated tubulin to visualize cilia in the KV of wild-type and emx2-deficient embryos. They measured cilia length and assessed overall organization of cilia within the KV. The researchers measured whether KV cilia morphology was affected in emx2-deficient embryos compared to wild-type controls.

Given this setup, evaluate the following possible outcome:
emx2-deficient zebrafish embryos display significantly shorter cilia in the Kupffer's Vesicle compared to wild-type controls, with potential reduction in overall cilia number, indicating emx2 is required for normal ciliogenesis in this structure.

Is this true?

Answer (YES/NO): YES